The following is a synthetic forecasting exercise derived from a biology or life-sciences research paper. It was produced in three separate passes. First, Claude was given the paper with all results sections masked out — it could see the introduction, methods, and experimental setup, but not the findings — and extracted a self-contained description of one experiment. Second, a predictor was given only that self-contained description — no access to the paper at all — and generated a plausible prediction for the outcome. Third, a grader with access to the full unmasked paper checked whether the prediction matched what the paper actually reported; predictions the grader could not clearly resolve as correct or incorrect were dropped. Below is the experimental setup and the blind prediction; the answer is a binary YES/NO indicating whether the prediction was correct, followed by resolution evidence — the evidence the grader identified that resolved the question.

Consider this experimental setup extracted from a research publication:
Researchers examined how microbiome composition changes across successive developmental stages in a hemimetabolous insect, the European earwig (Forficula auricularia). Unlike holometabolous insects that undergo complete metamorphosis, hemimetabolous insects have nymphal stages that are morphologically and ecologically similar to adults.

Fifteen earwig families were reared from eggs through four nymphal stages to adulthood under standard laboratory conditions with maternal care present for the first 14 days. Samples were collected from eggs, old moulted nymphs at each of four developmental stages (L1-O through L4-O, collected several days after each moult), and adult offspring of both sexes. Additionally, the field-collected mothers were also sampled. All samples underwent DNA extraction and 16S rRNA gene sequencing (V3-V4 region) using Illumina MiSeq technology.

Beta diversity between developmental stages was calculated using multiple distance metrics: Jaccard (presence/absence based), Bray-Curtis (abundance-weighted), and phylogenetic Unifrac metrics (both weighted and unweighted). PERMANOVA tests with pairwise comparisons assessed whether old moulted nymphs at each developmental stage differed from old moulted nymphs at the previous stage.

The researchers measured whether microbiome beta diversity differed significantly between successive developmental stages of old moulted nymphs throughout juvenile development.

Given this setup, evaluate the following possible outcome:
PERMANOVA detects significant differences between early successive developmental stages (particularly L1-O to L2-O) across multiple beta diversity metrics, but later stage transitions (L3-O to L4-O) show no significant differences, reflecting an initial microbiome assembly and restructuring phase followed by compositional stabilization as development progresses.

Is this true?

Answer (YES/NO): NO